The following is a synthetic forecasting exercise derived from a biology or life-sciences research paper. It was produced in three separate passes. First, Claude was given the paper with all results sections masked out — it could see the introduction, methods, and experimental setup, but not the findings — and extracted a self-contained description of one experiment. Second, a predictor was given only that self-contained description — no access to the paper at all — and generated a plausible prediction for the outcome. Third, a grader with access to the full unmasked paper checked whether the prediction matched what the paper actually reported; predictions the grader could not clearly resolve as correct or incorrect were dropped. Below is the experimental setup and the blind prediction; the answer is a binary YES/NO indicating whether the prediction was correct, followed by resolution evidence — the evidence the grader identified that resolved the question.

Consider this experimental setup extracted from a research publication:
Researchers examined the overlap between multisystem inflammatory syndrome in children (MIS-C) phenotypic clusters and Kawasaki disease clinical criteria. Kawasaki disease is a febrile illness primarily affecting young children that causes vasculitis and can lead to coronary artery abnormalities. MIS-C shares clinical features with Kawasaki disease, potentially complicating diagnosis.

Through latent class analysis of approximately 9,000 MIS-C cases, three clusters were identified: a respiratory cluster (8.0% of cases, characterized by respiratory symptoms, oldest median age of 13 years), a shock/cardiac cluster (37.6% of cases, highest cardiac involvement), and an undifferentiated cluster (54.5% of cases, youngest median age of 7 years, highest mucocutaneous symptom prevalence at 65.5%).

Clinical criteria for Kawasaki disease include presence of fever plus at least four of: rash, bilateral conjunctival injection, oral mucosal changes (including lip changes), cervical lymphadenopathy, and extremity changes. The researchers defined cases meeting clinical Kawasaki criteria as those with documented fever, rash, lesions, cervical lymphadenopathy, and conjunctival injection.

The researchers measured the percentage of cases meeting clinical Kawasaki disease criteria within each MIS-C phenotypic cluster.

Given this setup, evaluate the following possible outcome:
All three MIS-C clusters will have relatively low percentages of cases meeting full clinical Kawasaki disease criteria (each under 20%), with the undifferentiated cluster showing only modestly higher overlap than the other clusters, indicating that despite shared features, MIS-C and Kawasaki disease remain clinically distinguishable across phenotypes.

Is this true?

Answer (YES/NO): YES